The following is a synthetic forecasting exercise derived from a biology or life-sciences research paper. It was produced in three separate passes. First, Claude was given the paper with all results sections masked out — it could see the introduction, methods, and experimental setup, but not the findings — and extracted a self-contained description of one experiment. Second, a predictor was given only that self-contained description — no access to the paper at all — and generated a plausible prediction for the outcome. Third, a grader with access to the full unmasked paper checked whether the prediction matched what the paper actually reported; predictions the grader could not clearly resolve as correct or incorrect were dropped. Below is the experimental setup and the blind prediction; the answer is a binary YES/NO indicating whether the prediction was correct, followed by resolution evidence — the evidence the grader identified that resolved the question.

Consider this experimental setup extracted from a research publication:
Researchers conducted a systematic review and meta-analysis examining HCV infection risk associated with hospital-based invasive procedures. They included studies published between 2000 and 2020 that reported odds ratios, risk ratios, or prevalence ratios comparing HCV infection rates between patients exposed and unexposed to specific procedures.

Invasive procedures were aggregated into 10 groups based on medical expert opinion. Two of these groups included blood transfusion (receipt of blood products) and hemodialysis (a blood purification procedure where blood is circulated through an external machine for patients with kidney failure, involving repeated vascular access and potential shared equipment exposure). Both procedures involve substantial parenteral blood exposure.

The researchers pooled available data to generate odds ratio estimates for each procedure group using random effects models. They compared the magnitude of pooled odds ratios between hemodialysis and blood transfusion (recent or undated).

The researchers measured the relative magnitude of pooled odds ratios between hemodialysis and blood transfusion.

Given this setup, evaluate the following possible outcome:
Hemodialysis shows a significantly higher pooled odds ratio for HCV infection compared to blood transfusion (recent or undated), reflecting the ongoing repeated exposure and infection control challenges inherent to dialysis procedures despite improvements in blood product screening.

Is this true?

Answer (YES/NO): NO